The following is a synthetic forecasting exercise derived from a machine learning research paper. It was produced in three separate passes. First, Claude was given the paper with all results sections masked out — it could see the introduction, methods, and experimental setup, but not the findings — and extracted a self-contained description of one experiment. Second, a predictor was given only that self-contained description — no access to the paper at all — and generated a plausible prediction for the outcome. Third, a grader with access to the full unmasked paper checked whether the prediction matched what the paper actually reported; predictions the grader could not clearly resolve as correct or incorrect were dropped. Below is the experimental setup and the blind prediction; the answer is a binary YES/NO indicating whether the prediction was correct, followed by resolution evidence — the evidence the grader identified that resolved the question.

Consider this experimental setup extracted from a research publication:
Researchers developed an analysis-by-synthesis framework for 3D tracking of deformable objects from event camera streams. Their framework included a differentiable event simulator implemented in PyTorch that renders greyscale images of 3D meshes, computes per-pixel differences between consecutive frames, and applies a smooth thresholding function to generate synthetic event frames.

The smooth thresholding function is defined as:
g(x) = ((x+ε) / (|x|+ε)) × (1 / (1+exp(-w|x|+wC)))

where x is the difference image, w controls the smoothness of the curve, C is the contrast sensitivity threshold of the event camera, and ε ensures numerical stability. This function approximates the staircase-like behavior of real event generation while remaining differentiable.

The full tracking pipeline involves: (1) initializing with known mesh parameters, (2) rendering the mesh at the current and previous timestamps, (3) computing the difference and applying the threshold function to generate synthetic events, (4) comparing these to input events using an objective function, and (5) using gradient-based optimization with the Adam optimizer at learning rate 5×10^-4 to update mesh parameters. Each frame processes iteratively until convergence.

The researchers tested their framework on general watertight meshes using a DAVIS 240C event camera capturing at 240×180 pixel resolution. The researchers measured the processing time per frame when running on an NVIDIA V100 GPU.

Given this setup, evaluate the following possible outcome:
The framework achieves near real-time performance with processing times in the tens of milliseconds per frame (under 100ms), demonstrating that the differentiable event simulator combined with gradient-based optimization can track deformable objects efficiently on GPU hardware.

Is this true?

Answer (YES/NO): NO